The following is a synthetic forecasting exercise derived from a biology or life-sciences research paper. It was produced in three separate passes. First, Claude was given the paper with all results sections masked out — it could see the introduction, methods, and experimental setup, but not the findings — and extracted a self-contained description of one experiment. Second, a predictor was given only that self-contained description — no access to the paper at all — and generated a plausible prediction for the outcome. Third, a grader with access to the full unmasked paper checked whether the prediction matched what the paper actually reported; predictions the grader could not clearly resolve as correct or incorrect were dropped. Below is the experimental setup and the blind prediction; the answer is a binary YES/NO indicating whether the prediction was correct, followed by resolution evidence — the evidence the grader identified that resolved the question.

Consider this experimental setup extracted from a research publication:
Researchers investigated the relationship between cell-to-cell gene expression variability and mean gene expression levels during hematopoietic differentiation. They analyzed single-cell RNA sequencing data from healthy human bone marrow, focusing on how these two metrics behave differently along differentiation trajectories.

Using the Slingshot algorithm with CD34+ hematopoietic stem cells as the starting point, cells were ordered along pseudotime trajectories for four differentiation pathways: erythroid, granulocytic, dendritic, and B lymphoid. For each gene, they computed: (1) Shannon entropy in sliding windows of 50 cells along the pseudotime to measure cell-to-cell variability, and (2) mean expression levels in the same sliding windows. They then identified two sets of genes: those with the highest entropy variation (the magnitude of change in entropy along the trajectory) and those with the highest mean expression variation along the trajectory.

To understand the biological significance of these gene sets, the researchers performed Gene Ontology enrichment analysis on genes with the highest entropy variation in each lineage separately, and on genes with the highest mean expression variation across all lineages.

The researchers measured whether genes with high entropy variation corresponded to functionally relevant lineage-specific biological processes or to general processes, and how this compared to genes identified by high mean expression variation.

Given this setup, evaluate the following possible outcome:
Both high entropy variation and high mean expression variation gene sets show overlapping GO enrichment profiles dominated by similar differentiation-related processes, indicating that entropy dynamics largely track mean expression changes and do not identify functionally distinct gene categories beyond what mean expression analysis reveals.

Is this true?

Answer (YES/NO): NO